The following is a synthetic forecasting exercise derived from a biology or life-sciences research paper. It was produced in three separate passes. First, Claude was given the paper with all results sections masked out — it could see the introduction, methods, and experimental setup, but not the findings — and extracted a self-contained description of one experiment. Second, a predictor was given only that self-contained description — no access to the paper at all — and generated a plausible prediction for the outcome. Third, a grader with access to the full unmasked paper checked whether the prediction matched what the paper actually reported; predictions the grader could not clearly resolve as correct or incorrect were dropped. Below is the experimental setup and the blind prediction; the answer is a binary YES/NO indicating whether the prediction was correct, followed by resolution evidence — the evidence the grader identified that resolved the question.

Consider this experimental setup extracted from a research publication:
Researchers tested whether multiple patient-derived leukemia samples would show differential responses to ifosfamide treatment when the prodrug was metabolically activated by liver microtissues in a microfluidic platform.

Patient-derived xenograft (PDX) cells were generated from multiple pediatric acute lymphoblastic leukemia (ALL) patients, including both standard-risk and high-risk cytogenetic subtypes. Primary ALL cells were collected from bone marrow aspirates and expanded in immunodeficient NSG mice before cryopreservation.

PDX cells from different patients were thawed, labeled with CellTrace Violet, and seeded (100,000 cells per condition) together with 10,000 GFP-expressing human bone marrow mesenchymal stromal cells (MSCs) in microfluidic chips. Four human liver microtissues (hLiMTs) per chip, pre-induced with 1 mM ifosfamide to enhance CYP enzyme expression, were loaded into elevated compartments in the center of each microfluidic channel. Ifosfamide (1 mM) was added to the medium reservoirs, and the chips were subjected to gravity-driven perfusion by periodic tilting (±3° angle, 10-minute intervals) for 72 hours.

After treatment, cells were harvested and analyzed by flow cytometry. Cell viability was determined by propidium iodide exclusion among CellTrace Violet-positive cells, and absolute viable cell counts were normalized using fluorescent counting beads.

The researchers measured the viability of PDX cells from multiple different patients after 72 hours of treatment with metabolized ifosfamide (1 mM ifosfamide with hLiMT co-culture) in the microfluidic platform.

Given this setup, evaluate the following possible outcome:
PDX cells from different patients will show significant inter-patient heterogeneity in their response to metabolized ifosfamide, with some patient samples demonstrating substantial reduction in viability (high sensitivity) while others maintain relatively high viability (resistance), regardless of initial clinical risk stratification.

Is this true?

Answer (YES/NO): YES